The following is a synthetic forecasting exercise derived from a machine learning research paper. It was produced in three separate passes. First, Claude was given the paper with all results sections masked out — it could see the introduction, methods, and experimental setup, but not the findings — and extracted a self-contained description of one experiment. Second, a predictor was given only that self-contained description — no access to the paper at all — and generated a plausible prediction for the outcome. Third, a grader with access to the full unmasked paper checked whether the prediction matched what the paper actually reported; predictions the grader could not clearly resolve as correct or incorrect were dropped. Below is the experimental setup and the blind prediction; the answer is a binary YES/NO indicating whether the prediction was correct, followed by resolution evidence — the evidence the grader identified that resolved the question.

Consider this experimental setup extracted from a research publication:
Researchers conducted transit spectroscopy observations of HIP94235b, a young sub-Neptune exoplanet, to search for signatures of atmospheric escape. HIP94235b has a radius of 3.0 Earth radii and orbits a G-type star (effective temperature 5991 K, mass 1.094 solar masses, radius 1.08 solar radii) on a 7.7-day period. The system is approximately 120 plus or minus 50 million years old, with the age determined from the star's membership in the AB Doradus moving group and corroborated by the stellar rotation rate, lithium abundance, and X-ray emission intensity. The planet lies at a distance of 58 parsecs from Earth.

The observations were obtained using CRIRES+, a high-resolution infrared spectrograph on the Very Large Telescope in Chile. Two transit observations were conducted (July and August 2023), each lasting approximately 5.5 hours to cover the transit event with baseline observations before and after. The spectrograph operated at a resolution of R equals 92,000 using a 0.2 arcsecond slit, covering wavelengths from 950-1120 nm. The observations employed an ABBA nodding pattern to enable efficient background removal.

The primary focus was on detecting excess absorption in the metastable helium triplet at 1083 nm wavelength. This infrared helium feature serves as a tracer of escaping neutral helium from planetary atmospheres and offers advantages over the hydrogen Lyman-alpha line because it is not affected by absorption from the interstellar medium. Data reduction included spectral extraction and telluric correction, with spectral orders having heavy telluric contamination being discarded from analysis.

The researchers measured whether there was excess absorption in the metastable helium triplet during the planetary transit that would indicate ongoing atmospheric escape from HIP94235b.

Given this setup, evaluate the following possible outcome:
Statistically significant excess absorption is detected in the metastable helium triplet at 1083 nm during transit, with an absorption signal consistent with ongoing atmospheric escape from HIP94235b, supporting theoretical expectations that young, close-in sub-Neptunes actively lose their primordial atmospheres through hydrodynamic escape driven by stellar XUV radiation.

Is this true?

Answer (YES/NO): NO